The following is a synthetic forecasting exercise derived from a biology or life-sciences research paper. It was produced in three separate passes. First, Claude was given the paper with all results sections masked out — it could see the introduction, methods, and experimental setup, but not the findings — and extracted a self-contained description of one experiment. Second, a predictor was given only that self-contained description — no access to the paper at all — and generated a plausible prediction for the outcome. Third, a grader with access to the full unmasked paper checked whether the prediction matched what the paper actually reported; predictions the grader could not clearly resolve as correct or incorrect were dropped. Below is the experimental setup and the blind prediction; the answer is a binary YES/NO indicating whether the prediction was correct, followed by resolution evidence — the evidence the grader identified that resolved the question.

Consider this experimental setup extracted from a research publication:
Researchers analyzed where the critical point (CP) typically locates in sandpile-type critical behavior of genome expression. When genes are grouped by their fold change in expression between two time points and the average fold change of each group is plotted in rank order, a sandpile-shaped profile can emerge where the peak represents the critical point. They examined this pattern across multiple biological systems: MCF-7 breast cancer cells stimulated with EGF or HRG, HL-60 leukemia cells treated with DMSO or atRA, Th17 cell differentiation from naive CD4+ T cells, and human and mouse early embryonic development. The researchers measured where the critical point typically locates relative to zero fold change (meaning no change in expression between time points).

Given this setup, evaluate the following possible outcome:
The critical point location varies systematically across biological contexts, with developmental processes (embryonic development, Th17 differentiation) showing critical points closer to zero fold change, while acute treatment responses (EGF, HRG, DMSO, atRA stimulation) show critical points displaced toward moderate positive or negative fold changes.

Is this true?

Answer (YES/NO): NO